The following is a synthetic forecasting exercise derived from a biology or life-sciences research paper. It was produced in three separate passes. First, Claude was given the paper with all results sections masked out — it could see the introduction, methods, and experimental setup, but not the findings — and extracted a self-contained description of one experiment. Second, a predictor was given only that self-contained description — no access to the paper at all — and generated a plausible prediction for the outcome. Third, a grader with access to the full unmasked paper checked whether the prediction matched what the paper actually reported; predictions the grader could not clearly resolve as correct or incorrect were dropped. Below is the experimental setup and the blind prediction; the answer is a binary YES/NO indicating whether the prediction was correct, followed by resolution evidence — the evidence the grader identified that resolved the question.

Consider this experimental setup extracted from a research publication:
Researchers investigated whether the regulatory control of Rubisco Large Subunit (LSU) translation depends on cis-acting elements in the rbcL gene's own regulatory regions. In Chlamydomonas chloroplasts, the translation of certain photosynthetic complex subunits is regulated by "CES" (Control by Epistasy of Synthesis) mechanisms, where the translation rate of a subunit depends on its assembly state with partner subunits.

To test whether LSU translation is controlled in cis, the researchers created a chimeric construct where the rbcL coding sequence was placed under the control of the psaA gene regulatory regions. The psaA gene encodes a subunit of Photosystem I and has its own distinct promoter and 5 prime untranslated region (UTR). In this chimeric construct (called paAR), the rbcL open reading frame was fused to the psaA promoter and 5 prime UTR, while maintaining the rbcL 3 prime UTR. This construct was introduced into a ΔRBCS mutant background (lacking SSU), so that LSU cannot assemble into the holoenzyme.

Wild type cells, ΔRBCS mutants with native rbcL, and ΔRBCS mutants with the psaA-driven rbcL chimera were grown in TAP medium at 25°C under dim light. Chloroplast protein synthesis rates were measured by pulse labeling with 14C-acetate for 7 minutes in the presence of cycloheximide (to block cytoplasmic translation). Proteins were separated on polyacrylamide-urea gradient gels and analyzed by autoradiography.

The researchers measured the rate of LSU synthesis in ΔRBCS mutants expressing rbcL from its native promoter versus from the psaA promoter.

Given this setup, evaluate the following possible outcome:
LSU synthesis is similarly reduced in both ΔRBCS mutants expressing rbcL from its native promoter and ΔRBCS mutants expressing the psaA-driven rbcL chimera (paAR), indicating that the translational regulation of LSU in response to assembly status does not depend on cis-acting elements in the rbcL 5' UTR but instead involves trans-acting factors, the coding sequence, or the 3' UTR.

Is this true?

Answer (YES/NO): NO